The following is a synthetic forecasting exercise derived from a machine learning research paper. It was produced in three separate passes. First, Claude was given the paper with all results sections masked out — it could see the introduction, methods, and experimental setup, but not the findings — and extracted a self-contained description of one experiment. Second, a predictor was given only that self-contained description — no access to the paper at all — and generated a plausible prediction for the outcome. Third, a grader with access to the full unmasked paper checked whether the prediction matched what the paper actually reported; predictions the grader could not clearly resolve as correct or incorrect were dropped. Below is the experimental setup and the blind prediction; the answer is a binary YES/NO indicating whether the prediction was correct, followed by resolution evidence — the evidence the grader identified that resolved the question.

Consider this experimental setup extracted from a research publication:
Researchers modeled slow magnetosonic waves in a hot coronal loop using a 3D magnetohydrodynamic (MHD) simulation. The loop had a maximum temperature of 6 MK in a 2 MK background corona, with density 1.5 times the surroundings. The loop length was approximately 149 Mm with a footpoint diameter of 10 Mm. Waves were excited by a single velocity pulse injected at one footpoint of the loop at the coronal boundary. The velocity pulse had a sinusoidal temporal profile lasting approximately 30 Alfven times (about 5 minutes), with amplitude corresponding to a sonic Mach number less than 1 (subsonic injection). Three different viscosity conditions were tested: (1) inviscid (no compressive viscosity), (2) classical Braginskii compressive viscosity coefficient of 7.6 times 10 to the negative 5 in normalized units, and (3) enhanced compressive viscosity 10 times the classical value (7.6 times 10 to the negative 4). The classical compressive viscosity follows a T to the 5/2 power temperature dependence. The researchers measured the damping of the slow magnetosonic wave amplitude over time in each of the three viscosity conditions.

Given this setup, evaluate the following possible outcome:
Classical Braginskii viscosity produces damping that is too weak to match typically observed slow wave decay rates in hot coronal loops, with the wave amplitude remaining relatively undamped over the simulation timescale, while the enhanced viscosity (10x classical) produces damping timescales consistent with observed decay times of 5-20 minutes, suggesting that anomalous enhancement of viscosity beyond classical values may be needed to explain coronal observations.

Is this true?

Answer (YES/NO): NO